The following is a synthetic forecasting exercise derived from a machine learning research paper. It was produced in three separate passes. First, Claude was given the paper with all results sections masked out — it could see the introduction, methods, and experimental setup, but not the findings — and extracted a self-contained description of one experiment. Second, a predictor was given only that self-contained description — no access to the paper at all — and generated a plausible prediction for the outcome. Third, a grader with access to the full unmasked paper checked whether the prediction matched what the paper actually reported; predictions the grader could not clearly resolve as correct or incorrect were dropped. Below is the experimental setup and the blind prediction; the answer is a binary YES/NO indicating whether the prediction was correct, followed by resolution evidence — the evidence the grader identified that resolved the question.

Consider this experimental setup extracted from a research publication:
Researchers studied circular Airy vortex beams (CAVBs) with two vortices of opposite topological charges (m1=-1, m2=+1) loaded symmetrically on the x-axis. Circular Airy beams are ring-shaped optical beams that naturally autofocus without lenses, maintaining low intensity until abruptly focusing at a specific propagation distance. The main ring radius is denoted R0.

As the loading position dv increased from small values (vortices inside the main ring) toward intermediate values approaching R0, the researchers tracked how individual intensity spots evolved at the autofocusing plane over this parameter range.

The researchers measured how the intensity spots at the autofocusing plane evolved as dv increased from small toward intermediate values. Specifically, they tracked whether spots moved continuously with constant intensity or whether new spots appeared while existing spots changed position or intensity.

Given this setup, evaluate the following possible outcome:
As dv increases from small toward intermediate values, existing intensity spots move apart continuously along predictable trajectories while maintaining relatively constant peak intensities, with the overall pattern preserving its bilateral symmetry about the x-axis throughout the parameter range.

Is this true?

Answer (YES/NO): NO